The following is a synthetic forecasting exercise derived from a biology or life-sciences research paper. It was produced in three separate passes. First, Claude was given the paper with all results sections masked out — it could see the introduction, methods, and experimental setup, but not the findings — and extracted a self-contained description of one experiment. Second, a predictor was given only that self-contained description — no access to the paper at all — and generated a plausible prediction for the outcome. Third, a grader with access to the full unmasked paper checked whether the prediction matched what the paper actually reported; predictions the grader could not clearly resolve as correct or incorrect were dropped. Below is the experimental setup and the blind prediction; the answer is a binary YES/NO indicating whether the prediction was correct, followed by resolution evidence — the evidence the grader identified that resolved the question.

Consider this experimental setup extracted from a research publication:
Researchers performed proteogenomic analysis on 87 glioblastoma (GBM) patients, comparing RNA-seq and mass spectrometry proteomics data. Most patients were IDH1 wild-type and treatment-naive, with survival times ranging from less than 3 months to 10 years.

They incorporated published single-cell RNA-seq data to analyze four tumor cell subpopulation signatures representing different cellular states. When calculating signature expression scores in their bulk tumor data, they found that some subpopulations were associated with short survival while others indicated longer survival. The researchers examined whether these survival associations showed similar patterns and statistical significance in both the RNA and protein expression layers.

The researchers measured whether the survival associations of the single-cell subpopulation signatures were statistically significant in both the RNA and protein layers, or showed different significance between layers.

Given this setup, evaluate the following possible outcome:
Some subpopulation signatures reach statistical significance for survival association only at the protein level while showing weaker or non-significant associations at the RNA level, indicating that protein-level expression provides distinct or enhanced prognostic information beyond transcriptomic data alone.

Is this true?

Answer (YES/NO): NO